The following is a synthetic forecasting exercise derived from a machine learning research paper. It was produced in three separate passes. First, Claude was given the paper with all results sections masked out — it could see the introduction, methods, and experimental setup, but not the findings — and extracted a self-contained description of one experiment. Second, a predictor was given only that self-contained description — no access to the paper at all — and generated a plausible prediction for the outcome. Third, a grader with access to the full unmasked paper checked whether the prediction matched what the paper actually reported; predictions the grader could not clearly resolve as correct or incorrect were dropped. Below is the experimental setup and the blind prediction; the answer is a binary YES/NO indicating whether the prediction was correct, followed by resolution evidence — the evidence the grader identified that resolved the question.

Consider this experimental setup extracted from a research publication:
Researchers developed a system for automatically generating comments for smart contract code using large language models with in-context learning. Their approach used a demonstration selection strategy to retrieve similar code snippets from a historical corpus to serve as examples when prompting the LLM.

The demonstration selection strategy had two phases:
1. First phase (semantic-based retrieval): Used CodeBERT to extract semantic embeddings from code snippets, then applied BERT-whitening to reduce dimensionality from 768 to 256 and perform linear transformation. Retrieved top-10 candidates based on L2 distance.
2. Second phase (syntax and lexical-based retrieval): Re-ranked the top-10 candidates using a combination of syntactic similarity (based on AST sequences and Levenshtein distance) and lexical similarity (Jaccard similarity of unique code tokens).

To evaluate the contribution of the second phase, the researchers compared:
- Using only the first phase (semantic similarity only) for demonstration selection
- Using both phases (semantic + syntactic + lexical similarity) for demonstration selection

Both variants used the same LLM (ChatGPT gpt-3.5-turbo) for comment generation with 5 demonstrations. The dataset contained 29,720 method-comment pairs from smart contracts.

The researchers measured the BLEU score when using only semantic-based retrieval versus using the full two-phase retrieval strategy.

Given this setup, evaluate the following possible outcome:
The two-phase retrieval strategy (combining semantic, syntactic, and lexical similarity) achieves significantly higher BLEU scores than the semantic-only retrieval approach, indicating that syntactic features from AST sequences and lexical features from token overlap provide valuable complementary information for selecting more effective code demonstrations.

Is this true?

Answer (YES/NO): YES